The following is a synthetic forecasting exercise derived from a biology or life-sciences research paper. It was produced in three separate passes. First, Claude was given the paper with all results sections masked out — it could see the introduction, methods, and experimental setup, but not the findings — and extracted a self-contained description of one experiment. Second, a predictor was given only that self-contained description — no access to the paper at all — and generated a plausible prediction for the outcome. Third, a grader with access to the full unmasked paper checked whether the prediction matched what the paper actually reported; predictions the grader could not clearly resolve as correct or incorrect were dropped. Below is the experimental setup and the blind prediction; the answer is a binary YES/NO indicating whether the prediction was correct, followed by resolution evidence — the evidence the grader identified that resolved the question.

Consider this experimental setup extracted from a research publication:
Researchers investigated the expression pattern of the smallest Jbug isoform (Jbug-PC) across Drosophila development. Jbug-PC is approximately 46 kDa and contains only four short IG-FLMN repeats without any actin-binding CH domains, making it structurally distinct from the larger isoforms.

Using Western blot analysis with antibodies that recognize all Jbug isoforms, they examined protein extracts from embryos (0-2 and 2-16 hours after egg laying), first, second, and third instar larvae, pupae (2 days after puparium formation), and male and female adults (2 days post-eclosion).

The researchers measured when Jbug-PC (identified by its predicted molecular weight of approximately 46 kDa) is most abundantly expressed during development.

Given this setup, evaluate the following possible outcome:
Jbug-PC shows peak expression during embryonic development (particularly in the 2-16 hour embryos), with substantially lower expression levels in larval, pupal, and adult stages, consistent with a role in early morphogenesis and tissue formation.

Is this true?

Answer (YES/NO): NO